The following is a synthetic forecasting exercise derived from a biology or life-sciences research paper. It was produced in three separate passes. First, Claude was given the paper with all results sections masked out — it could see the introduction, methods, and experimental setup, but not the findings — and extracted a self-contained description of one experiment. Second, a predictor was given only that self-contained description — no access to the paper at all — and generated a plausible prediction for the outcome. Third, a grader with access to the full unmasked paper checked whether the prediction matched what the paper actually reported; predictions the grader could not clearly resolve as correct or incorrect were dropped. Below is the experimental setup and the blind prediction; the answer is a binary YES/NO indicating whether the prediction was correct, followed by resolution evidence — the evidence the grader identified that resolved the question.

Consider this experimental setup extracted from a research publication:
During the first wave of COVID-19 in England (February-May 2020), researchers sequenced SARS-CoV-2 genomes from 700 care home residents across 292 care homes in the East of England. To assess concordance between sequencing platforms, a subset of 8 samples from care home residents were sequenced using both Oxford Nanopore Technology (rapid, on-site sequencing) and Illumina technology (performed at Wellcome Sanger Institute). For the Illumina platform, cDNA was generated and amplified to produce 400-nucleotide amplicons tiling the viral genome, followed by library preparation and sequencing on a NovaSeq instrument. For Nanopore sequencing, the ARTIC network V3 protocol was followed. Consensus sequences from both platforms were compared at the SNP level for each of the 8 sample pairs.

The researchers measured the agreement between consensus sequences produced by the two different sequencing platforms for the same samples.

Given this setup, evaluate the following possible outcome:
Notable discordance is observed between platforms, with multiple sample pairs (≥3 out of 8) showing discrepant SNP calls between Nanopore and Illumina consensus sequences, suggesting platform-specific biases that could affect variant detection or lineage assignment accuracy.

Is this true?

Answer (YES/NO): NO